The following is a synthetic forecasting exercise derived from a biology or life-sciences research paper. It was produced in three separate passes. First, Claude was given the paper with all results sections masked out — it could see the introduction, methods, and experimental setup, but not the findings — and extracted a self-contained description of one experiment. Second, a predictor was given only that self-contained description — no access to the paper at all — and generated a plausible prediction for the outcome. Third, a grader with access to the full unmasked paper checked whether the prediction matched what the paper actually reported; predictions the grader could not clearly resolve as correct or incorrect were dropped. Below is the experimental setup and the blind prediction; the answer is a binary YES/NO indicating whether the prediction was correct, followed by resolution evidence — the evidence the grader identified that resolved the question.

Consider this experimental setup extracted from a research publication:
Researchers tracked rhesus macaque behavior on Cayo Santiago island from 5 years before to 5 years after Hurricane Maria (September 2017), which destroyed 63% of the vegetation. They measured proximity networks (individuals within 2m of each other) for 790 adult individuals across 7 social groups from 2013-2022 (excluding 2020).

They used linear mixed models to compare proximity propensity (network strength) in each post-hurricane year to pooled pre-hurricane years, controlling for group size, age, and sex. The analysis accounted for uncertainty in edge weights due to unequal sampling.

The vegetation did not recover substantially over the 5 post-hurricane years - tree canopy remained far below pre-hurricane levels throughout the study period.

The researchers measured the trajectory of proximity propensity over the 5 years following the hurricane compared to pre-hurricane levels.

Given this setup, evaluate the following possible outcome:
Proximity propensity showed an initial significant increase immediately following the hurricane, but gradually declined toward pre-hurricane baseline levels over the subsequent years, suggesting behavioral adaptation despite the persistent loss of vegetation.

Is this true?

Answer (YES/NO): NO